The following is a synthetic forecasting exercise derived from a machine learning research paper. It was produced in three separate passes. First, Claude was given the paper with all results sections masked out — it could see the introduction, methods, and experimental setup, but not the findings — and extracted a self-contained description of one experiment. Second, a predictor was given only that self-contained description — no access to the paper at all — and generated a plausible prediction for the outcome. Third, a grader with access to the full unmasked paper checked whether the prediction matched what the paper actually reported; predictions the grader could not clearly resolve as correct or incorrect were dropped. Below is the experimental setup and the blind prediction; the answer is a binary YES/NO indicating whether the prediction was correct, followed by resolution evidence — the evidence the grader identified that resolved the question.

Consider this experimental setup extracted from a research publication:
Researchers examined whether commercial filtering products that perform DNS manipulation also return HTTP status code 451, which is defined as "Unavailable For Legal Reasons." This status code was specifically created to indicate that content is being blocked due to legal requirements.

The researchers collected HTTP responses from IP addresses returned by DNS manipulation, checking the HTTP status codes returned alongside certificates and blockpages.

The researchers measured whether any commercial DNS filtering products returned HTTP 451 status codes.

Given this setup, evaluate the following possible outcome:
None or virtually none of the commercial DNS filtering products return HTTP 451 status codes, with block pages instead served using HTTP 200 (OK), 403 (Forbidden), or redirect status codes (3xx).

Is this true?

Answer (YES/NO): NO